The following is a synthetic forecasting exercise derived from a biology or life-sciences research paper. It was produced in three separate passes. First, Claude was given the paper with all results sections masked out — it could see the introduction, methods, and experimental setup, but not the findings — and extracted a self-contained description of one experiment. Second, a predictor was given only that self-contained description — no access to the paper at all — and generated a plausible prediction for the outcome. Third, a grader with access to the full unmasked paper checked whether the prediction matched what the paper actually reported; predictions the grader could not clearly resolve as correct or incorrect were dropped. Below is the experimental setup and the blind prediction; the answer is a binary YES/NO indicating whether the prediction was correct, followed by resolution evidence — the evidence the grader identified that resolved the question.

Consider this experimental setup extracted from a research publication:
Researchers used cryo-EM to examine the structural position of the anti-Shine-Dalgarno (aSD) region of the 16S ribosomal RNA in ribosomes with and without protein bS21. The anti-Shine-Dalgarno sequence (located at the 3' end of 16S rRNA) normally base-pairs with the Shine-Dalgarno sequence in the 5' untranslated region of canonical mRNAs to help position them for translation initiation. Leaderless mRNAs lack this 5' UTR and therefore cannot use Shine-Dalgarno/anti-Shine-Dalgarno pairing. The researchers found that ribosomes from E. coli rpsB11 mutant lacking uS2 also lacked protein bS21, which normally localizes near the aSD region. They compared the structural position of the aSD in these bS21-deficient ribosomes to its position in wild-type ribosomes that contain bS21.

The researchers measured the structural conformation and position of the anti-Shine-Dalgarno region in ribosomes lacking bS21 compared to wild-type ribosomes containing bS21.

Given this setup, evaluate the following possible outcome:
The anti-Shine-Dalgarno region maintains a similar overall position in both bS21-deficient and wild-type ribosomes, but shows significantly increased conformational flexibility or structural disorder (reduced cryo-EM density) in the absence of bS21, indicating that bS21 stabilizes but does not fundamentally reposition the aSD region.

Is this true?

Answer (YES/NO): NO